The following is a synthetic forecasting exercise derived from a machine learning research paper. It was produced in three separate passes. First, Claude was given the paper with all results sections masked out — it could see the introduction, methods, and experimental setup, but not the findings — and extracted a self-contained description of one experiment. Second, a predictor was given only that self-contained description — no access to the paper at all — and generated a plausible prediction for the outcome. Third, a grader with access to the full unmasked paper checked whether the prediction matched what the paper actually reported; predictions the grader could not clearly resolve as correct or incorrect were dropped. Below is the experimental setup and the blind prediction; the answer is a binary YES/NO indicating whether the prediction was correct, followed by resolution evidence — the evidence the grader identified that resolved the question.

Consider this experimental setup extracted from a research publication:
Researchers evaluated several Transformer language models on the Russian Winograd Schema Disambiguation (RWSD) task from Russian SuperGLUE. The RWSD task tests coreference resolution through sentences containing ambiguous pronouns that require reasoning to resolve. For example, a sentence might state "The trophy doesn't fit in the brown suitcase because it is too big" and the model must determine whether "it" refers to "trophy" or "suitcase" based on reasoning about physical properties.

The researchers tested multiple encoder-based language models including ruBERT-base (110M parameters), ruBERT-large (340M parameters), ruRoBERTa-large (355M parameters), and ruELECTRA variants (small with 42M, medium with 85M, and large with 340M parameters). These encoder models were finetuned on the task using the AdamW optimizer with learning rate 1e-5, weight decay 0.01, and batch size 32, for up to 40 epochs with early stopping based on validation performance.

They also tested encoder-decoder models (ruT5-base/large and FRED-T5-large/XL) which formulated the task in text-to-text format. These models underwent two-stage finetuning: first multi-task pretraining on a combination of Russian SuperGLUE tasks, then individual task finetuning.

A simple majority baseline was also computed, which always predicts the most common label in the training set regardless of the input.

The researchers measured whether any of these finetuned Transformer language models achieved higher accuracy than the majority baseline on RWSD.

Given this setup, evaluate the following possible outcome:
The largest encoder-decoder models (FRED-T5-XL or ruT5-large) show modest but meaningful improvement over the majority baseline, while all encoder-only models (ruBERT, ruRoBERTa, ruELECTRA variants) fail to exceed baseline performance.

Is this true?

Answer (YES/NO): NO